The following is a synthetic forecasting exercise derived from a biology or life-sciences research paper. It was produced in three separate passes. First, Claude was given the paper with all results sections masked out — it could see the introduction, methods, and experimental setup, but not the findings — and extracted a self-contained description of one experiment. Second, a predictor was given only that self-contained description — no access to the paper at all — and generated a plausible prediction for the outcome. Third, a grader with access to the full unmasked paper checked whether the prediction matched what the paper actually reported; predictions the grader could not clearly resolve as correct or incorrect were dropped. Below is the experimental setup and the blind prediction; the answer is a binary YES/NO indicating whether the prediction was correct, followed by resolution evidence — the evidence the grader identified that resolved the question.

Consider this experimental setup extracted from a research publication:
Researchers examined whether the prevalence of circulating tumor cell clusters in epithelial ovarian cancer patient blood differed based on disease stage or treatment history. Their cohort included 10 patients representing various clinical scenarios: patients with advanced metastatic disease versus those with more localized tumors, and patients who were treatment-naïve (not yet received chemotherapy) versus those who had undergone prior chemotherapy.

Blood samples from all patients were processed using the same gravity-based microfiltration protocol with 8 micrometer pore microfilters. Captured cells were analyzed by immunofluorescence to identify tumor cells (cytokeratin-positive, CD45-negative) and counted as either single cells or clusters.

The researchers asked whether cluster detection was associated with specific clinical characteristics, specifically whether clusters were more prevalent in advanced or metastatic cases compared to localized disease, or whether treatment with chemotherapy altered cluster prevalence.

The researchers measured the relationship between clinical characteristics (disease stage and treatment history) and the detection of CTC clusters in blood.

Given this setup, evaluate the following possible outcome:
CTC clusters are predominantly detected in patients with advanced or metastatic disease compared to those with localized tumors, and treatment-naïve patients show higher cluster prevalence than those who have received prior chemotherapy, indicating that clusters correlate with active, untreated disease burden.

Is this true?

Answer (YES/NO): NO